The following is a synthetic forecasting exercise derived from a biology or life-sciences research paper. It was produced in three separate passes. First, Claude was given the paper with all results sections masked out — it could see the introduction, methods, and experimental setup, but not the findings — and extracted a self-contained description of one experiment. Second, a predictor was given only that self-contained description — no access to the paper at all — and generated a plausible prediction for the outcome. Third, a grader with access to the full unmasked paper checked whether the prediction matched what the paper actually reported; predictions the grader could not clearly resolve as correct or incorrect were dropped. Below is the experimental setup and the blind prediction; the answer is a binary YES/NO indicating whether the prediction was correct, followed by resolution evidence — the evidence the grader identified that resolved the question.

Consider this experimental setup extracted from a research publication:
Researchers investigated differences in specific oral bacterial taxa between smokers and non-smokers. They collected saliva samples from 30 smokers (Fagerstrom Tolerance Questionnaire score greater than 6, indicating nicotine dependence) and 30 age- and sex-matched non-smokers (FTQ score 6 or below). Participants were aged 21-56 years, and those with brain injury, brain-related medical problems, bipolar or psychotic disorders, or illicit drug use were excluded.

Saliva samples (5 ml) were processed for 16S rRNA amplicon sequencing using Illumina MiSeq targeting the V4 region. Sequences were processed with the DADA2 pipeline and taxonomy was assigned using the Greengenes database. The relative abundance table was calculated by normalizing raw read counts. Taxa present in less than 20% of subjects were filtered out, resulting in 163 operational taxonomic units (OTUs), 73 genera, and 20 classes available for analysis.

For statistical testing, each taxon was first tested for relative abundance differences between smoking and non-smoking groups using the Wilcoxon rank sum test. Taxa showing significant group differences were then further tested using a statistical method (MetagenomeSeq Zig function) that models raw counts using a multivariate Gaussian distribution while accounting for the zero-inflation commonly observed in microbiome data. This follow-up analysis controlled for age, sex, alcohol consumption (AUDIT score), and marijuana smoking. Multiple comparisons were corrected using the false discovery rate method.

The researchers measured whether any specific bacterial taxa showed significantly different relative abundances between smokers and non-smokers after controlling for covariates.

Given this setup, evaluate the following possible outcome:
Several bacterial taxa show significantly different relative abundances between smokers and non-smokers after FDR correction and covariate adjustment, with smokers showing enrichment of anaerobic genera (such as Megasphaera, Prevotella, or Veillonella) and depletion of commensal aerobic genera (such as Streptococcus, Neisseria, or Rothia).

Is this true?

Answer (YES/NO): NO